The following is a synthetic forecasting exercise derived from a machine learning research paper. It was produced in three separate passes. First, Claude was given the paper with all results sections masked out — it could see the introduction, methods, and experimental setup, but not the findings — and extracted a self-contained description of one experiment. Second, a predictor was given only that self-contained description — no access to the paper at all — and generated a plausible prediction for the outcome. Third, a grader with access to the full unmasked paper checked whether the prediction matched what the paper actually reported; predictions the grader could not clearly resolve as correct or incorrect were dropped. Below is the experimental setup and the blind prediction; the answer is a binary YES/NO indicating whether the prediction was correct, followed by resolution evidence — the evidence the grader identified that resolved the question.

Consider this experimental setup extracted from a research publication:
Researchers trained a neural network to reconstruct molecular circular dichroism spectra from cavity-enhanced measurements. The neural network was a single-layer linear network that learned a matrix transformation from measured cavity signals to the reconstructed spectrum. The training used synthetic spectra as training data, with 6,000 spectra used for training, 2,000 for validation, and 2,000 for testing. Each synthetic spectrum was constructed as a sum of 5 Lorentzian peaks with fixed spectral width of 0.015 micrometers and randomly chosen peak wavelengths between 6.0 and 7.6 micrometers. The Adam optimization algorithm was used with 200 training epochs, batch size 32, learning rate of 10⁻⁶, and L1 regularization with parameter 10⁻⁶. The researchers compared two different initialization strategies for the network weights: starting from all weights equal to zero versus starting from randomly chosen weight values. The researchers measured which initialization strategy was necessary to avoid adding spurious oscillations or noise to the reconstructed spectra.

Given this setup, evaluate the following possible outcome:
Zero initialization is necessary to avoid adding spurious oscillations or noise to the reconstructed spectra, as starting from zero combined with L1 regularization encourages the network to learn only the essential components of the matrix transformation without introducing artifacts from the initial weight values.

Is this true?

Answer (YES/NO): YES